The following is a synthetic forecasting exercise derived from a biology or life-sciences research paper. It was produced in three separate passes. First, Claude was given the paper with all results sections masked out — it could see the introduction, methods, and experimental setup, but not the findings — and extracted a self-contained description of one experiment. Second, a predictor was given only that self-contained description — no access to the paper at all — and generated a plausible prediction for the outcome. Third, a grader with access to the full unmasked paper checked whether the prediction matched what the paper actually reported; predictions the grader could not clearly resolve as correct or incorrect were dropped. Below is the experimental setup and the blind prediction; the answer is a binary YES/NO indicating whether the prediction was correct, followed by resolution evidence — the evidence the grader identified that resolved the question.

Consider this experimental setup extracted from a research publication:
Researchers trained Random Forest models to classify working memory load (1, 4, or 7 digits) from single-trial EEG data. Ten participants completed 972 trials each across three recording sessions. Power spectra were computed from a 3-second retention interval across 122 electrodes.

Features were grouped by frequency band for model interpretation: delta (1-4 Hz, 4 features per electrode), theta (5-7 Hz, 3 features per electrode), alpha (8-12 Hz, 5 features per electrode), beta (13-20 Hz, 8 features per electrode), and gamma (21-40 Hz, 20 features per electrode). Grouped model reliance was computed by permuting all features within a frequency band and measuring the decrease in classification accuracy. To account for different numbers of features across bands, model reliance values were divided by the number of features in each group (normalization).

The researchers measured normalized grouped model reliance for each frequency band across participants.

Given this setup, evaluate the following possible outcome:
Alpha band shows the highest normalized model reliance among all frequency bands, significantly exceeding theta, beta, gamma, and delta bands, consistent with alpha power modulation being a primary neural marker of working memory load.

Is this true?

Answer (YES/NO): NO